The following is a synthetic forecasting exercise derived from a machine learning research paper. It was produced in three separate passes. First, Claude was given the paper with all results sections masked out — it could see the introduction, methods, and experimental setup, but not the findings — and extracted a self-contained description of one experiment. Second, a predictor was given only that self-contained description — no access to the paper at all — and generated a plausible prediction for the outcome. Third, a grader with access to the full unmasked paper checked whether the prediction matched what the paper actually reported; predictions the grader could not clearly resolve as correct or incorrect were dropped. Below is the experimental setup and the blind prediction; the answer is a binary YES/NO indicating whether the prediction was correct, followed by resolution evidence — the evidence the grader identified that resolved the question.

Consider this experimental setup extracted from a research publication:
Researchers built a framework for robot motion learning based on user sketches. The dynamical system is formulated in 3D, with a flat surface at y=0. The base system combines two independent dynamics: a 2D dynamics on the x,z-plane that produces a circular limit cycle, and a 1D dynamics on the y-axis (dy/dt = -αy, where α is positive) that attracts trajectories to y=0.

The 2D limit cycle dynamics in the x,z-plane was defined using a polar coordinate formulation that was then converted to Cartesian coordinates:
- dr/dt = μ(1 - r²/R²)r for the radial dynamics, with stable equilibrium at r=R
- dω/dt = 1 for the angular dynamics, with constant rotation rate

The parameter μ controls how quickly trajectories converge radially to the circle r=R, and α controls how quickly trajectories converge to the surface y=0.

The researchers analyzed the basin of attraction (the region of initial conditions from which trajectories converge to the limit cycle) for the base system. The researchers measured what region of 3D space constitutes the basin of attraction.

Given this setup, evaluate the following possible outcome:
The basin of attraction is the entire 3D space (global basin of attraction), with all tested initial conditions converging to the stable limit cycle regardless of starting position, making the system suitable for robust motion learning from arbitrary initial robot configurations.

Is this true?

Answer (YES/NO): NO